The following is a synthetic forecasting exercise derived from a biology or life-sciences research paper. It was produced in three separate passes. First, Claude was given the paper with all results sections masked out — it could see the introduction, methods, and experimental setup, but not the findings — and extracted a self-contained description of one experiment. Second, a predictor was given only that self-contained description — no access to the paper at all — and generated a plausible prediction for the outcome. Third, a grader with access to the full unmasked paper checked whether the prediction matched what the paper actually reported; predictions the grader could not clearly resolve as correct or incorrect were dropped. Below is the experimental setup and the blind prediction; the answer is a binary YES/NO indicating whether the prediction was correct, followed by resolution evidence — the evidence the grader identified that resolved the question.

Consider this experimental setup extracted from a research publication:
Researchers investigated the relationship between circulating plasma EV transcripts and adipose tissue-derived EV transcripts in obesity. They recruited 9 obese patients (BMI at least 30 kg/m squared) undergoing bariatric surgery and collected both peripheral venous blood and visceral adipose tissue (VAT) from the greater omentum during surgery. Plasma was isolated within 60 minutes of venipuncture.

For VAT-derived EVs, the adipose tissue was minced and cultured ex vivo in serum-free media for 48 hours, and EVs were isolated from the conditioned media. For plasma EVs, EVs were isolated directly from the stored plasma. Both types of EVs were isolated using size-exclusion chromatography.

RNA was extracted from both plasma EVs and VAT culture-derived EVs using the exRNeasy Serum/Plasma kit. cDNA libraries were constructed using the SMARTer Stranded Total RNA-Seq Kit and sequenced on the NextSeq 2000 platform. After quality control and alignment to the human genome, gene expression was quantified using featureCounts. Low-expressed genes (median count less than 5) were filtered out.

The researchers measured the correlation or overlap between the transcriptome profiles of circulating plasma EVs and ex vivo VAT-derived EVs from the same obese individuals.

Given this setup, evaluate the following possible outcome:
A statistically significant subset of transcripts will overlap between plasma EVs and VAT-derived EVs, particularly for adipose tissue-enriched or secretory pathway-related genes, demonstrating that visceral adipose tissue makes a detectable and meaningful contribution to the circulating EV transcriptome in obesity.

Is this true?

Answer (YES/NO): YES